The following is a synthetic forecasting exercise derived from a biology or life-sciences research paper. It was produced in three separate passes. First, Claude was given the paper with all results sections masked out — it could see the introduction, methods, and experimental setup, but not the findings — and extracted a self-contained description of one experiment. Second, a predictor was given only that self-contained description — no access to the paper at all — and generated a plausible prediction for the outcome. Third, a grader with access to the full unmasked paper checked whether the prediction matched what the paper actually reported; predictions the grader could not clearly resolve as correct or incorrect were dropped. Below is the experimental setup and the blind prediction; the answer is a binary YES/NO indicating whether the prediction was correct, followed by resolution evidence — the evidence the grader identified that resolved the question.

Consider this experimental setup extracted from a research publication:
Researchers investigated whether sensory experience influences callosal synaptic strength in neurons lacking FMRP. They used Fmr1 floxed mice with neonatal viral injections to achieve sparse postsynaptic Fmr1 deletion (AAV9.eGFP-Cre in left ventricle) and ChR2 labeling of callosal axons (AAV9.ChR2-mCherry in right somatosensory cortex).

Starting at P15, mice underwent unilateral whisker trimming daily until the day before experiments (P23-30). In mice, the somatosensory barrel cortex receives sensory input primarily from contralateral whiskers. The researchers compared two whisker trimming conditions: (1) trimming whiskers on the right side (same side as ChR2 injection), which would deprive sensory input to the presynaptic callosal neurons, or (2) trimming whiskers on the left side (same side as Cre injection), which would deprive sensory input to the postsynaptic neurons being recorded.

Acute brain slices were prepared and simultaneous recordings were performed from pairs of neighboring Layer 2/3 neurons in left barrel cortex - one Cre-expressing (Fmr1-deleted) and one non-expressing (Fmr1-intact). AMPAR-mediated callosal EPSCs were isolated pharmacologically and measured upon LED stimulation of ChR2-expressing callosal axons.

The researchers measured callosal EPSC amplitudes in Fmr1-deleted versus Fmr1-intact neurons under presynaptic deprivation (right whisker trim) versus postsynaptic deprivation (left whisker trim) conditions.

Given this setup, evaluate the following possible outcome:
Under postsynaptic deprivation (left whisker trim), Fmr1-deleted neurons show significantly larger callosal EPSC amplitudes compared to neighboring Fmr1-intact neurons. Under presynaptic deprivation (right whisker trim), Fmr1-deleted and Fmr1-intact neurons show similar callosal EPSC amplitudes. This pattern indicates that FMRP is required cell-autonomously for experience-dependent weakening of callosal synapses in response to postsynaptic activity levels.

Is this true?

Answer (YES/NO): NO